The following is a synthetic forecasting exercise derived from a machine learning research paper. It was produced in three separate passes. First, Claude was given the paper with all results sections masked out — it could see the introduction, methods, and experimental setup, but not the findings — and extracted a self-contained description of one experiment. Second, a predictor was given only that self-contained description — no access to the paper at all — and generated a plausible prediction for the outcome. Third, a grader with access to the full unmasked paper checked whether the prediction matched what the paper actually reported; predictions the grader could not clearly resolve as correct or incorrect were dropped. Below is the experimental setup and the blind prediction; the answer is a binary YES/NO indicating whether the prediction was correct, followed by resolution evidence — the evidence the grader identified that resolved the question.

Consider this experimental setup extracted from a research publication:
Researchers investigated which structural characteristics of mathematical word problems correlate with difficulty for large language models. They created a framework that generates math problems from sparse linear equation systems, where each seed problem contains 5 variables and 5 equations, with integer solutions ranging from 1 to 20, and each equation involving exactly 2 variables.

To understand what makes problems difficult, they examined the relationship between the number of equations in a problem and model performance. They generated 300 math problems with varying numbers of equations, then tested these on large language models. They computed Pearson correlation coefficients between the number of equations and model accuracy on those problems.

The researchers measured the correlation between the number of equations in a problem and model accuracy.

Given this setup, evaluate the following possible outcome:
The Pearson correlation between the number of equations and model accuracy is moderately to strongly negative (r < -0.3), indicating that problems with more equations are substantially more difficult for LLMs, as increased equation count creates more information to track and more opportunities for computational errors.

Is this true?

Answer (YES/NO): NO